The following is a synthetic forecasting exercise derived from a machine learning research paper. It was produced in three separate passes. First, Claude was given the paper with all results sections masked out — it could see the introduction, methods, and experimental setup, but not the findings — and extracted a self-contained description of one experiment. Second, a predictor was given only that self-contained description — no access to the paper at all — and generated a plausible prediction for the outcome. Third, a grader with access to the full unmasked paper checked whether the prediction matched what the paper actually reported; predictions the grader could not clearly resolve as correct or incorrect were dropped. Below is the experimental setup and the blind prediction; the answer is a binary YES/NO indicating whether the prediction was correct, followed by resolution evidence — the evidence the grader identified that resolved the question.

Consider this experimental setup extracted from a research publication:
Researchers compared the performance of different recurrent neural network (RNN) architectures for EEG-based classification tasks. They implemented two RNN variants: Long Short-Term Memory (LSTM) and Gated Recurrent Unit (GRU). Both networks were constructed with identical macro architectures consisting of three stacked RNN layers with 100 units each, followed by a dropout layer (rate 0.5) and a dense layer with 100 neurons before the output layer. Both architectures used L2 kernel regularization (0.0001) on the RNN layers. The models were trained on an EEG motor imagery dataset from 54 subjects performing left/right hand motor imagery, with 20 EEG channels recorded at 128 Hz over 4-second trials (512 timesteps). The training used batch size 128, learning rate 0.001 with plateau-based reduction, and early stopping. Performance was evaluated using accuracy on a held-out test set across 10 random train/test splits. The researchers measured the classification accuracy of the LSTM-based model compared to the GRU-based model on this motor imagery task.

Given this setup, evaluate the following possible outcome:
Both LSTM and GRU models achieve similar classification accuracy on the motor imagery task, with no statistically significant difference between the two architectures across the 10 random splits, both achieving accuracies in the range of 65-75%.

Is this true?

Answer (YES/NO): NO